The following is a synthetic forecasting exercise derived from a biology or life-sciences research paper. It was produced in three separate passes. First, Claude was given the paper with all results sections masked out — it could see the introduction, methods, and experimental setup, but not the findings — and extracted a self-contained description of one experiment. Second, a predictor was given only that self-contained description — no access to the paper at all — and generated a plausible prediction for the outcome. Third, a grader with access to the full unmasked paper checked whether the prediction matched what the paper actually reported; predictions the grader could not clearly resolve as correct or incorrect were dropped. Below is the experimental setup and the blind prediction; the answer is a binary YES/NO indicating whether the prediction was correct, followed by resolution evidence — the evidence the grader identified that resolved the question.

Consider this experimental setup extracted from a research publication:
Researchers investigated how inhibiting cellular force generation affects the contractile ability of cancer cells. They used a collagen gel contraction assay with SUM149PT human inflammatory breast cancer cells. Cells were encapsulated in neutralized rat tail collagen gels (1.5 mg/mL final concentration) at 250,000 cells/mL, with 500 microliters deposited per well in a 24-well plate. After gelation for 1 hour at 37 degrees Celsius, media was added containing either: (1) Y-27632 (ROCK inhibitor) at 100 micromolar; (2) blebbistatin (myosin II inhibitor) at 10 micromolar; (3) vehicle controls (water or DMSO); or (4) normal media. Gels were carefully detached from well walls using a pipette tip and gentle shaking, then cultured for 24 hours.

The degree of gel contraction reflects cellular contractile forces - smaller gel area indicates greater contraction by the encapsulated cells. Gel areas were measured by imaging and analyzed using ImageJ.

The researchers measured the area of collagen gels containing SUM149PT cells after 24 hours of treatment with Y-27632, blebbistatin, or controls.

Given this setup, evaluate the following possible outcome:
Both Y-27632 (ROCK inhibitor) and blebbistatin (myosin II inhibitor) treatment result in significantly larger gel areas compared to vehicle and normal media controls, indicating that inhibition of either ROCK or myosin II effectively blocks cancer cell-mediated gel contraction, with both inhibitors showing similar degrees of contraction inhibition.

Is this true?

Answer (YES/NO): NO